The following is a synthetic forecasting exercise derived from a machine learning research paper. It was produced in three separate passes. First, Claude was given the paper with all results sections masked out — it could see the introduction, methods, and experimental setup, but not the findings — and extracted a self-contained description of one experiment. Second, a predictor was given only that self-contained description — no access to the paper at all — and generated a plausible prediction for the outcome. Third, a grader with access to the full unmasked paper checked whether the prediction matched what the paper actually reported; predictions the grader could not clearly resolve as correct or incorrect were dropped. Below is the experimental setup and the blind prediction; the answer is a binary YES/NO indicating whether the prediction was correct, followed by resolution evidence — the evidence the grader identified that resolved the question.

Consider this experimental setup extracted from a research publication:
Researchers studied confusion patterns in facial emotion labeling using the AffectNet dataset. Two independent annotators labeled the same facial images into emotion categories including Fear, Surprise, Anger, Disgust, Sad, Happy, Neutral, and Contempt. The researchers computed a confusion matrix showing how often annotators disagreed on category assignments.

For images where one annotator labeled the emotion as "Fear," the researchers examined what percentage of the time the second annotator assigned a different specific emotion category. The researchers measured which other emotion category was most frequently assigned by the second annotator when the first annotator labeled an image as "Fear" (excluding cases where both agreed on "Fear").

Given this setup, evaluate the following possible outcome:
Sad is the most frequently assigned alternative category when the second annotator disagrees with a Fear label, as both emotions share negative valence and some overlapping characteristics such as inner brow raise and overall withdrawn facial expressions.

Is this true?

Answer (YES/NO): NO